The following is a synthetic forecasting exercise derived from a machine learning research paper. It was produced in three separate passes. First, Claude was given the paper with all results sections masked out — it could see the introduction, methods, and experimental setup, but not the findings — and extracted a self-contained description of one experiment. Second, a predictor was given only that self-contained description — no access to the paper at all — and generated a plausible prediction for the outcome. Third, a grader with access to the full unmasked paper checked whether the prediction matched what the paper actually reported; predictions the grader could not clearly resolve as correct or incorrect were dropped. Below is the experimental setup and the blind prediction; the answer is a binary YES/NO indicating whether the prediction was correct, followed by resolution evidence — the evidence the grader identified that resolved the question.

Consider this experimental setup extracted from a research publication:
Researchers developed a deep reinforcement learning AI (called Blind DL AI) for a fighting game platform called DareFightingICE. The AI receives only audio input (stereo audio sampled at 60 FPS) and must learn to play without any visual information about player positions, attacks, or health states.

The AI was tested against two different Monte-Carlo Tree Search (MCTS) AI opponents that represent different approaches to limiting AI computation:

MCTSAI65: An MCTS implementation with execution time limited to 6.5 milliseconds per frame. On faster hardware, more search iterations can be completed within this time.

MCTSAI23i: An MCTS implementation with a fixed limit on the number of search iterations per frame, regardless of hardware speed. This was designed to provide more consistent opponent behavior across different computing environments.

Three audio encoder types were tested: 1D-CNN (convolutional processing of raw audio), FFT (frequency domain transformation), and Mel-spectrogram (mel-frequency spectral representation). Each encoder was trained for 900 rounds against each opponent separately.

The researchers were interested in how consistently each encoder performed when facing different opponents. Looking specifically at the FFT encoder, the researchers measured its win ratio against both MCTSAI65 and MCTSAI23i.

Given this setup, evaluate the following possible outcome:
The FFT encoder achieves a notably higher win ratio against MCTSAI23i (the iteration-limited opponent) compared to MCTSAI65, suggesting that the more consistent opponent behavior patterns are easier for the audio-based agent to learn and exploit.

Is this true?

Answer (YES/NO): NO